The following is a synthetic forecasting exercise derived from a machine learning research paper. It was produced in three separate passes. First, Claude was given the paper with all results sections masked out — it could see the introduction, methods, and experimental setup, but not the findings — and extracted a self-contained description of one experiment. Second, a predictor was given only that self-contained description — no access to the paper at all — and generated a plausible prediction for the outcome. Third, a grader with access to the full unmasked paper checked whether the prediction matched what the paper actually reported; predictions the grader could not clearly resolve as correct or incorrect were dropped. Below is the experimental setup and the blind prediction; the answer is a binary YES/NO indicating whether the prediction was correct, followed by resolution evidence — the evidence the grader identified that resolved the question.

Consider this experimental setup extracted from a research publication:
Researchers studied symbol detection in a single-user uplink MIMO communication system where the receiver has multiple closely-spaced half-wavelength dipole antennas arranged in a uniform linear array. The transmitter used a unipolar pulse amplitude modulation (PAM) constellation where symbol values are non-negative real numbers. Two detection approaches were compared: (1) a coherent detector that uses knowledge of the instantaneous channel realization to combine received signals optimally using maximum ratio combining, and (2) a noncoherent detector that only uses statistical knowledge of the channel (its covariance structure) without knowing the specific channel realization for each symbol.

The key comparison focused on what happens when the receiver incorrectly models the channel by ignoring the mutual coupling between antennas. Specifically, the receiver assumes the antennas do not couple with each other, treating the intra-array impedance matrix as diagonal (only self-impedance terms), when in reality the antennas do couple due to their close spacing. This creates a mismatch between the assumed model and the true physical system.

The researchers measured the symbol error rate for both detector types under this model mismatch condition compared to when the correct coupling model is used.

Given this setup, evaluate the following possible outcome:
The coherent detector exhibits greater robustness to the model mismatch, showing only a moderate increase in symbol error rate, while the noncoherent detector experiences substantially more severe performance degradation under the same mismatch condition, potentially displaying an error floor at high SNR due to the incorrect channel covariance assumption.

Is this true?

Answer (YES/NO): NO